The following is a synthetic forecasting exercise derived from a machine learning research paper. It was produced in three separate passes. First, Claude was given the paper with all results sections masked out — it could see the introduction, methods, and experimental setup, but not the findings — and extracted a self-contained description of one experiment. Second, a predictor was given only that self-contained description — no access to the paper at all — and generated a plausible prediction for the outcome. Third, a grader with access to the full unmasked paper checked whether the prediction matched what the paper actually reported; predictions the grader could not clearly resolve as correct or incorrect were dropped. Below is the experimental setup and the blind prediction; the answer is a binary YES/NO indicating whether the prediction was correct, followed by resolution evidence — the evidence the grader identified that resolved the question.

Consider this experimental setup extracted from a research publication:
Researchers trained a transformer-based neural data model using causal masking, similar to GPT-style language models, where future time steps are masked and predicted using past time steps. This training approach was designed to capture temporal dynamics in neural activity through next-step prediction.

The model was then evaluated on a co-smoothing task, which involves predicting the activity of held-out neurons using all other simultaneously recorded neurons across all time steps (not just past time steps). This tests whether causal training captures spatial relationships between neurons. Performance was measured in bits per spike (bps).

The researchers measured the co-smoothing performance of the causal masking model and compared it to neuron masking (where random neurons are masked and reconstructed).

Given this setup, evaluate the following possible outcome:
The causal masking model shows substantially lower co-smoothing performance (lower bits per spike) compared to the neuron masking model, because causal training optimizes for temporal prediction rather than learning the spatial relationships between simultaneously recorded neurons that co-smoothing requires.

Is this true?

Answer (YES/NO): YES